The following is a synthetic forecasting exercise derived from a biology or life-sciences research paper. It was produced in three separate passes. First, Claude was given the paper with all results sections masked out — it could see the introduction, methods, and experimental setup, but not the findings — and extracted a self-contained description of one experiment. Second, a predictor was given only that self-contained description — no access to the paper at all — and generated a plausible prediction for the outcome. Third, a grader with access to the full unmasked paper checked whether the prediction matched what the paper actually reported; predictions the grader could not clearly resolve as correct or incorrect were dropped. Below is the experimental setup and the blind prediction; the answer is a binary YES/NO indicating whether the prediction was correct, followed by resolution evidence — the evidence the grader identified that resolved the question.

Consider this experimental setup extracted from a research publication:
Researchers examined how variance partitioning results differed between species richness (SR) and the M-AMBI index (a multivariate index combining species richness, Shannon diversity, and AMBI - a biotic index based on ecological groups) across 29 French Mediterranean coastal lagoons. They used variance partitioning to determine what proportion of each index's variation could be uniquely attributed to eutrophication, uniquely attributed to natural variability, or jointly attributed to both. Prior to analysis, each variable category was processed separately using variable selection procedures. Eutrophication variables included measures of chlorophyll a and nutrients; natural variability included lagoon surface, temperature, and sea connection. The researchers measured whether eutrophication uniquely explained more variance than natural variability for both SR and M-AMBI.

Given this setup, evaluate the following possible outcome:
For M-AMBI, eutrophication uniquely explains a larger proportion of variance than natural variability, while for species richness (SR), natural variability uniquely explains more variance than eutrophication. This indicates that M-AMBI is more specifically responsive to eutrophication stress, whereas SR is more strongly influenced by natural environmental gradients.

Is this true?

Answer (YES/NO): NO